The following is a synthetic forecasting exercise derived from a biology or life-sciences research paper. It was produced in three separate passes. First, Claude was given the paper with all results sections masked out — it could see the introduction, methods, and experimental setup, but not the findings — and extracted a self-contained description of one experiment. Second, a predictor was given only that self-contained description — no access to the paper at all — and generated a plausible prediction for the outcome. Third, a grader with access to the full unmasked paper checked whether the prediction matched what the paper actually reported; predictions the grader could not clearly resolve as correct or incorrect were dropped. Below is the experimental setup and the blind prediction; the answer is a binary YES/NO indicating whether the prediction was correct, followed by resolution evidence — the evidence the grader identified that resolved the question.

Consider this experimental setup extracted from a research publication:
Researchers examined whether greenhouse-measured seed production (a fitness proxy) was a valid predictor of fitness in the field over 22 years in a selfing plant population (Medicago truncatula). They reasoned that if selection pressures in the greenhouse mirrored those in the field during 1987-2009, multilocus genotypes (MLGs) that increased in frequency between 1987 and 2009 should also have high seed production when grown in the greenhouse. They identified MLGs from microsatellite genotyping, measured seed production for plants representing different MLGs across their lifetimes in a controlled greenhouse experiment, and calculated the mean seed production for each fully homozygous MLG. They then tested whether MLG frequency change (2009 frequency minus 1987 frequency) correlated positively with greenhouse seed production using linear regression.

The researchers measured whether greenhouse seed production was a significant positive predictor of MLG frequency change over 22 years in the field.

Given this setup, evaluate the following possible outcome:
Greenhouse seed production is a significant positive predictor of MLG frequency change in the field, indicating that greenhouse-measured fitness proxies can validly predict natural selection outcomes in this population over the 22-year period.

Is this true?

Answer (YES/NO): NO